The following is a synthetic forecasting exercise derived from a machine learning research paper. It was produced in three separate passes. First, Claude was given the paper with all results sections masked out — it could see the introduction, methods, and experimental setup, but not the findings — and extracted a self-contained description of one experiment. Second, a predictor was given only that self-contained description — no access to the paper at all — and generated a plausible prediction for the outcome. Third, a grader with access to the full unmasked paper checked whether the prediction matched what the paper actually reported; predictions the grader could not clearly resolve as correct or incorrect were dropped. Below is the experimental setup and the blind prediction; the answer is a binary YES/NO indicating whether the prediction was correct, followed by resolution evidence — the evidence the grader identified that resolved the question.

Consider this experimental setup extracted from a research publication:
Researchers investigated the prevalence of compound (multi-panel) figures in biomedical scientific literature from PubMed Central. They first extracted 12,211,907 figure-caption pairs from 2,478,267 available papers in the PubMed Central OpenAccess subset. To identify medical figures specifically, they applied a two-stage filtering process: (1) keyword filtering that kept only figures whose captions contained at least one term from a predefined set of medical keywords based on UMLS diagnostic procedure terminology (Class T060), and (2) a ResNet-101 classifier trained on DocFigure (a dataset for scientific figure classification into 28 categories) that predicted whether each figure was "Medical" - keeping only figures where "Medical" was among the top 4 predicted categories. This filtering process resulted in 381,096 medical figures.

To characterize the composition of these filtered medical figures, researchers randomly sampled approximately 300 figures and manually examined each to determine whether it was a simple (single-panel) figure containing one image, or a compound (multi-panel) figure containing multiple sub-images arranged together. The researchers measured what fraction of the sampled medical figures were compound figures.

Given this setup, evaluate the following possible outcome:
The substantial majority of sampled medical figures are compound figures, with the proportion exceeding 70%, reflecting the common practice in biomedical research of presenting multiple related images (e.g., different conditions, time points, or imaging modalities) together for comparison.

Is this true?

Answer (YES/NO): YES